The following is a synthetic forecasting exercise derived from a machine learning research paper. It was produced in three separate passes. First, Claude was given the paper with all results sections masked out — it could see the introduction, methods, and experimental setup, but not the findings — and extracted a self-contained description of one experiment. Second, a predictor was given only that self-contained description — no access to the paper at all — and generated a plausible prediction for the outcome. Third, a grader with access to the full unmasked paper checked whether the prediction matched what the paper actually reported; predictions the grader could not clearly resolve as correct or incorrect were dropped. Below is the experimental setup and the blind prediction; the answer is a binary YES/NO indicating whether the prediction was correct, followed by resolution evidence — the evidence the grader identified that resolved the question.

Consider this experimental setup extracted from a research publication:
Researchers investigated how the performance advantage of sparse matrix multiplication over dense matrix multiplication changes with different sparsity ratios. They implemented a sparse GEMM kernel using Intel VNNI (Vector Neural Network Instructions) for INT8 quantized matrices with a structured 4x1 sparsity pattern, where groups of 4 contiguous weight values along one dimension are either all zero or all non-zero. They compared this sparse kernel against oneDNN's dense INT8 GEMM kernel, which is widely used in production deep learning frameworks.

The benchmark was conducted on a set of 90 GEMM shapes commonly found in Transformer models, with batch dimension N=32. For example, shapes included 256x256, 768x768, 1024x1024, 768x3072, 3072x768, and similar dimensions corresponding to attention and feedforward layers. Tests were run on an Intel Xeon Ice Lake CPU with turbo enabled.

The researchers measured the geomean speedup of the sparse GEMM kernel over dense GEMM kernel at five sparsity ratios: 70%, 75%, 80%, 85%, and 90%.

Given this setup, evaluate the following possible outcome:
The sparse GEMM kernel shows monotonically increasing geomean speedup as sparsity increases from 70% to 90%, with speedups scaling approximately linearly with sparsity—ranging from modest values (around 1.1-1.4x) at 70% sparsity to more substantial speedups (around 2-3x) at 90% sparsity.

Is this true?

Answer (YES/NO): NO